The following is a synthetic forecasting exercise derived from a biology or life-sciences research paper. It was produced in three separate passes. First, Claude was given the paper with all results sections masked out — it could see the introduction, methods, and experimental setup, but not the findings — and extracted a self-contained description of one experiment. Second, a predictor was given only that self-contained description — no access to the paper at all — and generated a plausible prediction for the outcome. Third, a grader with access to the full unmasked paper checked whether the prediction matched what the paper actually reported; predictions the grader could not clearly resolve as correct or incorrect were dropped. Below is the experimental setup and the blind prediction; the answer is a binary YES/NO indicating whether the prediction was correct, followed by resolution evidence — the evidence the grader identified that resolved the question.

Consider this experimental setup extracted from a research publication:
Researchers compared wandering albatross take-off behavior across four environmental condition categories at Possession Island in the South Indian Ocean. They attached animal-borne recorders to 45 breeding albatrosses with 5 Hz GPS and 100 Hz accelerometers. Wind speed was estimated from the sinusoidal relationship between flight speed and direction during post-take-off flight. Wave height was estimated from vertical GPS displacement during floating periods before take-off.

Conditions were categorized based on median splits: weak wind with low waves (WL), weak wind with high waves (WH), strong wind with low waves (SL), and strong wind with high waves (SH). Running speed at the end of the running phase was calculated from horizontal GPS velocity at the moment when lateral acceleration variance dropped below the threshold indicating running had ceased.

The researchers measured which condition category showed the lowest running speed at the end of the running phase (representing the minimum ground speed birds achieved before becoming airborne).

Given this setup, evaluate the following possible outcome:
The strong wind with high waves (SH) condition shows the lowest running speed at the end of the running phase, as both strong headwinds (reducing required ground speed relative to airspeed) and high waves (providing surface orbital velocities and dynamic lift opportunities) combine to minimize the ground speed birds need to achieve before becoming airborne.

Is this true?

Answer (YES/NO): YES